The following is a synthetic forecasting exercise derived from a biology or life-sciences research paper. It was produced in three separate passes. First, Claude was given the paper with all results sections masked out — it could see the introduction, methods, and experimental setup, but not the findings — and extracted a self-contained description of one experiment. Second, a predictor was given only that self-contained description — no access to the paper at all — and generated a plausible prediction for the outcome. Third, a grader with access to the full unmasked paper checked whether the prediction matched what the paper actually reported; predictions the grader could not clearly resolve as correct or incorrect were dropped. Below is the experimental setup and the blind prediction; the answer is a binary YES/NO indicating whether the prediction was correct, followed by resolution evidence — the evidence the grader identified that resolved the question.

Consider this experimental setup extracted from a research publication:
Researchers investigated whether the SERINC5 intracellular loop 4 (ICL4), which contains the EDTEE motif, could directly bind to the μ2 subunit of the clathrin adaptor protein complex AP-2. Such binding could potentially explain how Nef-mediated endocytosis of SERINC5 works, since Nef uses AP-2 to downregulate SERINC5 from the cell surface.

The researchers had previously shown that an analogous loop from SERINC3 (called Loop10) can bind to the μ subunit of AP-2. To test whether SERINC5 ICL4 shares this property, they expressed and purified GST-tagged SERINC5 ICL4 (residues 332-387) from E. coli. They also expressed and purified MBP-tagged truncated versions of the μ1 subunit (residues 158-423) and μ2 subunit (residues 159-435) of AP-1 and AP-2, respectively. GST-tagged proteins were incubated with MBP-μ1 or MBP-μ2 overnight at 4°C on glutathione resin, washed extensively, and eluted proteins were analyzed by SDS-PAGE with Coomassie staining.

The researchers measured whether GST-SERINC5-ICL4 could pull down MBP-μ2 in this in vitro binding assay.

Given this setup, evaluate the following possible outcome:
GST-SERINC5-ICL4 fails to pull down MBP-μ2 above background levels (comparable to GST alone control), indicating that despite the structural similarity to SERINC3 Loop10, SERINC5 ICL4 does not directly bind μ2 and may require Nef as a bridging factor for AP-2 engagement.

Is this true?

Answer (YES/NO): YES